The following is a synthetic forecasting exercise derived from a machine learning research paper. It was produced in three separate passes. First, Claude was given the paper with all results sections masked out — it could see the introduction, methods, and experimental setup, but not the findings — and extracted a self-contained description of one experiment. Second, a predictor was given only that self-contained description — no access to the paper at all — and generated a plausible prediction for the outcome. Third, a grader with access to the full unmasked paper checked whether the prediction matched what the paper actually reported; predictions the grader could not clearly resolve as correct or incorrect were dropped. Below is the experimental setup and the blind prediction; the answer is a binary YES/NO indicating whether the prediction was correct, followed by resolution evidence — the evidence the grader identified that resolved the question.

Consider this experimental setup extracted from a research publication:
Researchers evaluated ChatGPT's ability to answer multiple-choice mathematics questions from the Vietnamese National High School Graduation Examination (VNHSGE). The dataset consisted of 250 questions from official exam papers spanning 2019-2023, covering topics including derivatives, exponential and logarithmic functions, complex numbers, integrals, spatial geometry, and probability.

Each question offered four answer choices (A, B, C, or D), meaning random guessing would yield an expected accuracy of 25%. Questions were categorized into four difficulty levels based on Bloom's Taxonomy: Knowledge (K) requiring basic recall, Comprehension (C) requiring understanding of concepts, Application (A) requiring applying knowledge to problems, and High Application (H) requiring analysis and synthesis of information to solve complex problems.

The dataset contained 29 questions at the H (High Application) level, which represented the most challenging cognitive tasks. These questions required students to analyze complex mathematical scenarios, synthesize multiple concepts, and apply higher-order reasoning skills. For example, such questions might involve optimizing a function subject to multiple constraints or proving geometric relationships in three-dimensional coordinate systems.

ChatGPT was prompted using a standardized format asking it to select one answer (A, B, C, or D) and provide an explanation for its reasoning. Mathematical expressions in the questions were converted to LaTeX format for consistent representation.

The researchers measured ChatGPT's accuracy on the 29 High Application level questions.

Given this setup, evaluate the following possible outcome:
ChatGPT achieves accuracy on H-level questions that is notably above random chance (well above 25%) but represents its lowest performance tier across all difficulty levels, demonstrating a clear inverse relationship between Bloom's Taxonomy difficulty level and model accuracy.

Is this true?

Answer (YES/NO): NO